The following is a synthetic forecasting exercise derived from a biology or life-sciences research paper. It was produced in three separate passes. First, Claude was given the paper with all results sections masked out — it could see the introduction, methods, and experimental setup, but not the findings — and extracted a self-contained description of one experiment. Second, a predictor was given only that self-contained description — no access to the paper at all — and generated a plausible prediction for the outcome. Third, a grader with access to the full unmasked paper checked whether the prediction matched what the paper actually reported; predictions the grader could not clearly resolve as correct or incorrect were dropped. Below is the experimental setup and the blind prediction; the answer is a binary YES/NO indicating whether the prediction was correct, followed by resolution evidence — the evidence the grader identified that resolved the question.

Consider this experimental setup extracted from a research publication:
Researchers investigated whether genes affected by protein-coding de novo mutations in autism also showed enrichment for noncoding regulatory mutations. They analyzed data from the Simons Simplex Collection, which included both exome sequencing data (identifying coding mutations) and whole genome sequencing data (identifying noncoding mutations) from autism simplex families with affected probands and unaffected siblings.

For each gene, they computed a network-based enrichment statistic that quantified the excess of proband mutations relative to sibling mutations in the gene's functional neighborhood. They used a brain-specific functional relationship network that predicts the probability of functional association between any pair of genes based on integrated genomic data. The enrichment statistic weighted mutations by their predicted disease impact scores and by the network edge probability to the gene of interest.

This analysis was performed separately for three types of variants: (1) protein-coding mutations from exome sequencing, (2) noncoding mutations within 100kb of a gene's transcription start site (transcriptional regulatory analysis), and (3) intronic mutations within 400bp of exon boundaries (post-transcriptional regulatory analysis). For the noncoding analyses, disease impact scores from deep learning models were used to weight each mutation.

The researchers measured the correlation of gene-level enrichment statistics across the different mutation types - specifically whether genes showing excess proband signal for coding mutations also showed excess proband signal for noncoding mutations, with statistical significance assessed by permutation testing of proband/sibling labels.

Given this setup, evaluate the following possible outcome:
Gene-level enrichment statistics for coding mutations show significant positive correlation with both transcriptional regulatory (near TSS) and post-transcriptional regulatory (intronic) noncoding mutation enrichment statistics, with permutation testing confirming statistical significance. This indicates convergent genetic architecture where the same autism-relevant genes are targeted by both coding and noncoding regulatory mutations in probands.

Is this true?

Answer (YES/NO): YES